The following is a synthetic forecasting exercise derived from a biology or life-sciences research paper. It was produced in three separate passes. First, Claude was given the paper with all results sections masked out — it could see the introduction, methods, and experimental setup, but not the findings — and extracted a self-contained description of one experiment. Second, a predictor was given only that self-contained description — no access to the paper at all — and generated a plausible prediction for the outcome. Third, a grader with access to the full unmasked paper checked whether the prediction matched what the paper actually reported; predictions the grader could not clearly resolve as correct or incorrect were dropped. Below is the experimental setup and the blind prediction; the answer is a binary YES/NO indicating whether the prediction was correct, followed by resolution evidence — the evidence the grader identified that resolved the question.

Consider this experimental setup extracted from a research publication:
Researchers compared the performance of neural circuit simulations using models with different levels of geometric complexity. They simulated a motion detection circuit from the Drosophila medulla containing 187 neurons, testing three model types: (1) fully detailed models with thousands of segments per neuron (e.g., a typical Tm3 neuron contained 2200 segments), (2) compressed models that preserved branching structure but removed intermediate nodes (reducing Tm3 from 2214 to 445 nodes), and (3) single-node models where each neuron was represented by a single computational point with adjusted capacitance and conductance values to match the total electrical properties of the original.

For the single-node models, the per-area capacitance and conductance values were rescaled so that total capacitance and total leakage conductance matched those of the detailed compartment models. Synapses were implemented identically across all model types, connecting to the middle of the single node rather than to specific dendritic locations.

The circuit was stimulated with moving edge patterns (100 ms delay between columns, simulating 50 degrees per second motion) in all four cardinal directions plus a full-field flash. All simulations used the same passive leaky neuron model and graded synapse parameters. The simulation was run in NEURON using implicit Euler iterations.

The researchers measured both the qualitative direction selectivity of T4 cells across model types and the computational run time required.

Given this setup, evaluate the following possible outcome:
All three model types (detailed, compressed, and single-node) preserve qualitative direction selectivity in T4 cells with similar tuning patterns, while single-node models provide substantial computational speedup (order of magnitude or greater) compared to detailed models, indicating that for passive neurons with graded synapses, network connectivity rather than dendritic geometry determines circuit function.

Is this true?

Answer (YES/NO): YES